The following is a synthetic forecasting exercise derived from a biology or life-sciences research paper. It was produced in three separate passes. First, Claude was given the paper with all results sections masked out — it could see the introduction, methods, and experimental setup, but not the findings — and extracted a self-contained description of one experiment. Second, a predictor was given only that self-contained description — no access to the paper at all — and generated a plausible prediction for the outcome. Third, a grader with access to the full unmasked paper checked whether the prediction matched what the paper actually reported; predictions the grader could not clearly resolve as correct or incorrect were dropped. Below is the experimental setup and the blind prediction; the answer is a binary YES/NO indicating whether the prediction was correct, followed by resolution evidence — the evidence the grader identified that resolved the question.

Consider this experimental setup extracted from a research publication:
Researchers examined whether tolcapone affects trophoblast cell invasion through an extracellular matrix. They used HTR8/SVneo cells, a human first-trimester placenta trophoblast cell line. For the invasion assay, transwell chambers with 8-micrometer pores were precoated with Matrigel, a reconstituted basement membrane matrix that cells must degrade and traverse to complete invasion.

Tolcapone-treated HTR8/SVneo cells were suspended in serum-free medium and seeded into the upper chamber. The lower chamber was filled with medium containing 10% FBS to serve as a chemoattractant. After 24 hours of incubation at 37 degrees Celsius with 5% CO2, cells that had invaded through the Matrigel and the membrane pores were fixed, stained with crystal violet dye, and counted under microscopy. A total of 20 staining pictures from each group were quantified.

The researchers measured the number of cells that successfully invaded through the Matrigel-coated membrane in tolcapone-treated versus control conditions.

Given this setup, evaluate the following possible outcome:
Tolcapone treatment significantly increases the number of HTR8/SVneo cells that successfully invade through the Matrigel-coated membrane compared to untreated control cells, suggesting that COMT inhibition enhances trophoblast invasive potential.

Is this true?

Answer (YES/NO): NO